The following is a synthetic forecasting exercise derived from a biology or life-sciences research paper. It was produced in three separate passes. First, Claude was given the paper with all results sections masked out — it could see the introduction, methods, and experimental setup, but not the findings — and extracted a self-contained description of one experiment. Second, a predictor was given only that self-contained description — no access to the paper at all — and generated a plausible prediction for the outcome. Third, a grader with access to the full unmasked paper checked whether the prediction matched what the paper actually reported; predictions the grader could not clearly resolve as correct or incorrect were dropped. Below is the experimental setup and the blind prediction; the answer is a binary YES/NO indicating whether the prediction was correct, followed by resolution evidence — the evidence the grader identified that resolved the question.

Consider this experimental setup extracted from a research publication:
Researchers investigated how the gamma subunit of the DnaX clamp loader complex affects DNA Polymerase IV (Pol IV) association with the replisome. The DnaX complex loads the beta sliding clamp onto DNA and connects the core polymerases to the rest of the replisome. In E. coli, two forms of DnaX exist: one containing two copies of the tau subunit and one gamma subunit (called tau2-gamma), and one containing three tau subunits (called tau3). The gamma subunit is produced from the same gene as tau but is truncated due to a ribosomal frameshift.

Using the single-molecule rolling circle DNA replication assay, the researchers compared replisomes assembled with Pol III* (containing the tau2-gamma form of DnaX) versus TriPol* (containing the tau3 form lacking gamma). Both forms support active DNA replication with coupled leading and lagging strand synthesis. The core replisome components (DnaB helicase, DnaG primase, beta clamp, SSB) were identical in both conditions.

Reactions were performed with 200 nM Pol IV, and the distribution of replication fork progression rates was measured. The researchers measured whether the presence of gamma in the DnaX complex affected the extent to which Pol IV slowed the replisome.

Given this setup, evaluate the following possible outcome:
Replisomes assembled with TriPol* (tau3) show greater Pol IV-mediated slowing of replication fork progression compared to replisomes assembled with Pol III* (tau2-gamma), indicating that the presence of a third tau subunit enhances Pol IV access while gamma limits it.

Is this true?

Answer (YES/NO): NO